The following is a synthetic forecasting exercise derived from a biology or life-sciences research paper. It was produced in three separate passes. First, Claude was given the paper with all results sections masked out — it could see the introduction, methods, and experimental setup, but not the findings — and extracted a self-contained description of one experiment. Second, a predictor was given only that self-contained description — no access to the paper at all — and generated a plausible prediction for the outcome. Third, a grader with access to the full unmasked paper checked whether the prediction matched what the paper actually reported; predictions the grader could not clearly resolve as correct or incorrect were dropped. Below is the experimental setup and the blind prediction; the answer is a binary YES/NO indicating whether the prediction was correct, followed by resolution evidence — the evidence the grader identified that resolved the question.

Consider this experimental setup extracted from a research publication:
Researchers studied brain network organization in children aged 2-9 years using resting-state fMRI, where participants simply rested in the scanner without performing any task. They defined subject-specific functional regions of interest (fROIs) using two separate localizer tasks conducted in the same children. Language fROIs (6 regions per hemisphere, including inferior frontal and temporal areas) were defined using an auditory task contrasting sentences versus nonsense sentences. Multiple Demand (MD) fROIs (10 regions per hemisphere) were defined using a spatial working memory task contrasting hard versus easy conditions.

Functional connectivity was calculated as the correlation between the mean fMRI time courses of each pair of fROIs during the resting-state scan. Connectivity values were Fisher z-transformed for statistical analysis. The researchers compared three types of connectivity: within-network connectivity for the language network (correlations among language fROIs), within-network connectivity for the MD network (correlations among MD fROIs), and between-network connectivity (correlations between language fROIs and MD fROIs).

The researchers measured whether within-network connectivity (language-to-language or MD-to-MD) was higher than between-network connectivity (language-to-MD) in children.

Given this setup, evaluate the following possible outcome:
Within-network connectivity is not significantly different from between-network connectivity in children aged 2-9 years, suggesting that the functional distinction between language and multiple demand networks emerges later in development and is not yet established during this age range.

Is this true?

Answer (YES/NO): NO